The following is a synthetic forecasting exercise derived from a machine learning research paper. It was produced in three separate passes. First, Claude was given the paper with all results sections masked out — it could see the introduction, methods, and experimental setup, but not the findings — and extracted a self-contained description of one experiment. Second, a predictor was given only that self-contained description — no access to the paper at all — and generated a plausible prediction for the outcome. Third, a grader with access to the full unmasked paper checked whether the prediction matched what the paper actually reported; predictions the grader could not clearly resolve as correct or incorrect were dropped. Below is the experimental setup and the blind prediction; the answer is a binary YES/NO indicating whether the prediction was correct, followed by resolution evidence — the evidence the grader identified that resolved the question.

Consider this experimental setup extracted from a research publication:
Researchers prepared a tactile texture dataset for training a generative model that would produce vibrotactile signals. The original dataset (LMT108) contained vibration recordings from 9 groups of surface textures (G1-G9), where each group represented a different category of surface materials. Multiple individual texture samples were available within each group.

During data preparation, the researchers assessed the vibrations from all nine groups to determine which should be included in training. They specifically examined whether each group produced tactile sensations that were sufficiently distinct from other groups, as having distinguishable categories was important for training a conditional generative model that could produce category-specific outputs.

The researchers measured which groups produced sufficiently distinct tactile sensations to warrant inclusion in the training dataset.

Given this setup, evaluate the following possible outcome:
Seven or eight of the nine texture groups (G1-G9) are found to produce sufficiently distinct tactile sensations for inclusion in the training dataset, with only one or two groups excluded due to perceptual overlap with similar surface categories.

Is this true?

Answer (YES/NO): YES